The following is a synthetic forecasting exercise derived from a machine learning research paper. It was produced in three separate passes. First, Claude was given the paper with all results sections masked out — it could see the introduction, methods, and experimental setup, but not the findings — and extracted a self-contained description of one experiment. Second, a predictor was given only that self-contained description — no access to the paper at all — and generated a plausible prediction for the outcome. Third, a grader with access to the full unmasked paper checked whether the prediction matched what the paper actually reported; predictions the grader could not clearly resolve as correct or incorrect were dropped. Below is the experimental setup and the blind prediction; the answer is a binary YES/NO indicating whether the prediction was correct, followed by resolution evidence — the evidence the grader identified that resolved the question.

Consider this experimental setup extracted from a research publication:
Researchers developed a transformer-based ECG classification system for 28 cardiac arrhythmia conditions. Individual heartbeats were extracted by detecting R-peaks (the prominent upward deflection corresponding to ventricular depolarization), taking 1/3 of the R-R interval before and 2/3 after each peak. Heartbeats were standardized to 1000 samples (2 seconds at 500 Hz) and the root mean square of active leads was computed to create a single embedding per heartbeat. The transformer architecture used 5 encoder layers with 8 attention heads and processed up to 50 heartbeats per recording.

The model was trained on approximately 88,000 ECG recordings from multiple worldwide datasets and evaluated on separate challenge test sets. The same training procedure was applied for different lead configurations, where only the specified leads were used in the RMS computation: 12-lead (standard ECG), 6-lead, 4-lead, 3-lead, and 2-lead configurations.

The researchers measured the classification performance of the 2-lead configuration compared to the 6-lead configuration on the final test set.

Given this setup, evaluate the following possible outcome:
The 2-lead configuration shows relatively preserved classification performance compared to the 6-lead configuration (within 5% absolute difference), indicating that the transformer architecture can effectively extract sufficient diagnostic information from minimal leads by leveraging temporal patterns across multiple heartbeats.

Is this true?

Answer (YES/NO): YES